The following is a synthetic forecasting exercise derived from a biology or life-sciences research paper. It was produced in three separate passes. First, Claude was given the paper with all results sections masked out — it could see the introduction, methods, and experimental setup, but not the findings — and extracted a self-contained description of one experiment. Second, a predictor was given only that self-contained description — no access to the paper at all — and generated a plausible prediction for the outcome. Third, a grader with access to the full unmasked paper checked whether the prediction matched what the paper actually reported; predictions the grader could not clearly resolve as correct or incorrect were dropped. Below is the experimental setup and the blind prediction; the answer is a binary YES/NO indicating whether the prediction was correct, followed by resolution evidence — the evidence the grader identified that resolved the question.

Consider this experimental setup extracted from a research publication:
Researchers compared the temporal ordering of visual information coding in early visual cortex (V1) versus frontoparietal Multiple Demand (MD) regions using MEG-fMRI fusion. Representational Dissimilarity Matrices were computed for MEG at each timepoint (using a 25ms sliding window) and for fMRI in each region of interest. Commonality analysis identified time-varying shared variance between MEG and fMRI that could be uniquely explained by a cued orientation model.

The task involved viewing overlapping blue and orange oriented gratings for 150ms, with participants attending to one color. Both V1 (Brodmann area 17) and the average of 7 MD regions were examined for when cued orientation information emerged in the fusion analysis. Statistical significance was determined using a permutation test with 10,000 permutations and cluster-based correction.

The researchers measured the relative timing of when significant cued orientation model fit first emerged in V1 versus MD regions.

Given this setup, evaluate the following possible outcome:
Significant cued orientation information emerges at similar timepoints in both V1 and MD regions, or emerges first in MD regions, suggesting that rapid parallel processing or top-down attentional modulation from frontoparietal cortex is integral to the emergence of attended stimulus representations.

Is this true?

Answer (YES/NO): NO